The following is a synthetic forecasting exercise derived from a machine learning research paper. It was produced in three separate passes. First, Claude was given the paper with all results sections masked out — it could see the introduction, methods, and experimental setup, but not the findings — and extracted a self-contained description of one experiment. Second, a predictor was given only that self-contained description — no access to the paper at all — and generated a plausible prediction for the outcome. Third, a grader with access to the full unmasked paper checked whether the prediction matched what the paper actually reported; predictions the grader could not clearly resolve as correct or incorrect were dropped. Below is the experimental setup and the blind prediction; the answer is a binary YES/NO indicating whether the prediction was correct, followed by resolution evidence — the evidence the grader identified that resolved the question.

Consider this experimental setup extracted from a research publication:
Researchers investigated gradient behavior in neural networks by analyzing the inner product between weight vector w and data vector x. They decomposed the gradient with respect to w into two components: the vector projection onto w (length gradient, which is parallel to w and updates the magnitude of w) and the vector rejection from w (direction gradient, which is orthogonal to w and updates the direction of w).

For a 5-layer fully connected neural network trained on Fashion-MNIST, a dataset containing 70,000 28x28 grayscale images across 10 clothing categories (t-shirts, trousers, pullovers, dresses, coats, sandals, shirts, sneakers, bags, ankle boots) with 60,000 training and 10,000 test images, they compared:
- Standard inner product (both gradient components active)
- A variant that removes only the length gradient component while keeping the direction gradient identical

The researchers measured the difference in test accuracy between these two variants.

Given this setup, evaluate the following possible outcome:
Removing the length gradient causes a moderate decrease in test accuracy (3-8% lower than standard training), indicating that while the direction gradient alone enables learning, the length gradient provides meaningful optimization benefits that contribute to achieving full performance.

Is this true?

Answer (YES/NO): NO